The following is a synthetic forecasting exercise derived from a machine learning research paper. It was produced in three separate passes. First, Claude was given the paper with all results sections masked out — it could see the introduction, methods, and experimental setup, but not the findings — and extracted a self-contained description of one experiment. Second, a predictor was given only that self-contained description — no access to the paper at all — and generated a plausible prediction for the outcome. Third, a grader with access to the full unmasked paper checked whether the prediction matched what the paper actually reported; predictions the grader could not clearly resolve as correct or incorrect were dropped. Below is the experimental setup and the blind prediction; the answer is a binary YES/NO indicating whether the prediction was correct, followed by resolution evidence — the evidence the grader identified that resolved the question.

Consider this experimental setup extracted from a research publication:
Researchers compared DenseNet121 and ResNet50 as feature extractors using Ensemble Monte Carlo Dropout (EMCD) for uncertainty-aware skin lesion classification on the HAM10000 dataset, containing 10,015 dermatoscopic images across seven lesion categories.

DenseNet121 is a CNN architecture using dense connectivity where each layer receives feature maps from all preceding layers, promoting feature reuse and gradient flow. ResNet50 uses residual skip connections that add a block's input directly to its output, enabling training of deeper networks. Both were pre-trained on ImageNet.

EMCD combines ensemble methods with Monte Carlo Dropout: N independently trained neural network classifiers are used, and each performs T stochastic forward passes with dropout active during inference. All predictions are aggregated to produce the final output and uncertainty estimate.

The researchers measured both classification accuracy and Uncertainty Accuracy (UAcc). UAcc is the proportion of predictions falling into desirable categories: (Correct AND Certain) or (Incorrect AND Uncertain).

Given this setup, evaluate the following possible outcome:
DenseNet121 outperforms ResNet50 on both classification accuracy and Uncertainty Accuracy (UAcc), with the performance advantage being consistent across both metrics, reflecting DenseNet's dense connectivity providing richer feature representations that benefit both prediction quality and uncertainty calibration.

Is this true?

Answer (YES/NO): NO